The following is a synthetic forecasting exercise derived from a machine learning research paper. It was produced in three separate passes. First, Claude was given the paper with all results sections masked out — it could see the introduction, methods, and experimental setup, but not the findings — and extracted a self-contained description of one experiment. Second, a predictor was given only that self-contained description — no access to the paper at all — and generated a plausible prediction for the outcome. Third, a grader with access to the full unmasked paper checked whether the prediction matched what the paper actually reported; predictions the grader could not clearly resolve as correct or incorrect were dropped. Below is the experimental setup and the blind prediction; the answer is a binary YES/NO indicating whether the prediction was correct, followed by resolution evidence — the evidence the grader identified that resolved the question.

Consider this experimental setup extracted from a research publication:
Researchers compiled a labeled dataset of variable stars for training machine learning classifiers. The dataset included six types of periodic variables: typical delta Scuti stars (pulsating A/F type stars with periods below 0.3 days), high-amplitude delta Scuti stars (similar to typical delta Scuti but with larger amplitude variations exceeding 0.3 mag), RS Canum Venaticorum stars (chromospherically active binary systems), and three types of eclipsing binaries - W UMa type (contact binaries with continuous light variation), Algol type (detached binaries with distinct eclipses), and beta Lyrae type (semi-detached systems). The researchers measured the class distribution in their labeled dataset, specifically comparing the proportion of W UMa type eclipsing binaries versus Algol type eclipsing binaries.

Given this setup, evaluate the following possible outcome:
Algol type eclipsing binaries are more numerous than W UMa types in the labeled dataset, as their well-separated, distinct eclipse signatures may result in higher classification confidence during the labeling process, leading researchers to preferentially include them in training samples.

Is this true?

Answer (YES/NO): NO